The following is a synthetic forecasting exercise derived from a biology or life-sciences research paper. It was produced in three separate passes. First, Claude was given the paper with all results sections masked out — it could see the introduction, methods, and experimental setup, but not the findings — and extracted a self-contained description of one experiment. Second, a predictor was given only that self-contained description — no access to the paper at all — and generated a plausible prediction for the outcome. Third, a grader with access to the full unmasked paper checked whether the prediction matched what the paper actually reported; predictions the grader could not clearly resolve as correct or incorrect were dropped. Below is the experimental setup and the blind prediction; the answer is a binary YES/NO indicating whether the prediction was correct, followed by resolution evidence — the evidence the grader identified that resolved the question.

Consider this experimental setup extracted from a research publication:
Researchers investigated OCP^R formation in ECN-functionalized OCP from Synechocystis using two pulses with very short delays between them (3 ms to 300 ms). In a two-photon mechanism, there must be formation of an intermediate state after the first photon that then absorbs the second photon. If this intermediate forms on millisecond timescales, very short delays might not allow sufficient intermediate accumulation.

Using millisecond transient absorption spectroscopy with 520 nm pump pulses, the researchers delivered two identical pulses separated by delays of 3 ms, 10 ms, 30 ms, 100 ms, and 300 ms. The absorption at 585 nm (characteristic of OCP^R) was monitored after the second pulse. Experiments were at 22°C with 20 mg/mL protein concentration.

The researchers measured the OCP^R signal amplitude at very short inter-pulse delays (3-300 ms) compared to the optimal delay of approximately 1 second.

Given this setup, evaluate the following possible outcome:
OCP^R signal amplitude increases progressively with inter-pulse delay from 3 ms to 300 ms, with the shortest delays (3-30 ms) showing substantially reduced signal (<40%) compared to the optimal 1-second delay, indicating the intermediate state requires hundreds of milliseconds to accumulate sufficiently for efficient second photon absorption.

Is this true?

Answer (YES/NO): NO